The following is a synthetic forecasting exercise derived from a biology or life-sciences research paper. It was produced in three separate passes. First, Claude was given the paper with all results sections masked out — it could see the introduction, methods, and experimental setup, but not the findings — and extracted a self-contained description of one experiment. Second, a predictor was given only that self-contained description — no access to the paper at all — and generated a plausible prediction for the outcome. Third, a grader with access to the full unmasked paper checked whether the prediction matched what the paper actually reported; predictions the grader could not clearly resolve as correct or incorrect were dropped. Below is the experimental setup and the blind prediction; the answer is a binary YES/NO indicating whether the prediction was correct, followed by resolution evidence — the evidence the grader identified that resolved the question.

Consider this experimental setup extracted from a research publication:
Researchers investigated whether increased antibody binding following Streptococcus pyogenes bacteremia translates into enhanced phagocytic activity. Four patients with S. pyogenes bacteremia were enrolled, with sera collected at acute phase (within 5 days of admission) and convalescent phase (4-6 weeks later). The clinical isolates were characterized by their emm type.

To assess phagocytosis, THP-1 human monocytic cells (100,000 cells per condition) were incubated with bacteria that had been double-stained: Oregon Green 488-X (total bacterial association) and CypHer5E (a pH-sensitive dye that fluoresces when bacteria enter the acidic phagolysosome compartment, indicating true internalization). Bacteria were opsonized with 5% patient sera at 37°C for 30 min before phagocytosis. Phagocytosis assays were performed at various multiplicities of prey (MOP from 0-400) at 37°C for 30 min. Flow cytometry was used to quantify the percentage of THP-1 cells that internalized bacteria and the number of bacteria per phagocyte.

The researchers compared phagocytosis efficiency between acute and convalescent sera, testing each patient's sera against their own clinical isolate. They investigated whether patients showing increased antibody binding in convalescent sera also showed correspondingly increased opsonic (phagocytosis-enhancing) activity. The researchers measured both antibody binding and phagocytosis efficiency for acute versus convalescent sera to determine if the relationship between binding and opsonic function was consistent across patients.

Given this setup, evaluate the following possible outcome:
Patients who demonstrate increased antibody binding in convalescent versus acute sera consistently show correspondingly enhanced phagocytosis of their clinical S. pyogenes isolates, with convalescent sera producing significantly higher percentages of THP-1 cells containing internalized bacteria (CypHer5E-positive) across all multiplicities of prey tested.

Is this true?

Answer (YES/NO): NO